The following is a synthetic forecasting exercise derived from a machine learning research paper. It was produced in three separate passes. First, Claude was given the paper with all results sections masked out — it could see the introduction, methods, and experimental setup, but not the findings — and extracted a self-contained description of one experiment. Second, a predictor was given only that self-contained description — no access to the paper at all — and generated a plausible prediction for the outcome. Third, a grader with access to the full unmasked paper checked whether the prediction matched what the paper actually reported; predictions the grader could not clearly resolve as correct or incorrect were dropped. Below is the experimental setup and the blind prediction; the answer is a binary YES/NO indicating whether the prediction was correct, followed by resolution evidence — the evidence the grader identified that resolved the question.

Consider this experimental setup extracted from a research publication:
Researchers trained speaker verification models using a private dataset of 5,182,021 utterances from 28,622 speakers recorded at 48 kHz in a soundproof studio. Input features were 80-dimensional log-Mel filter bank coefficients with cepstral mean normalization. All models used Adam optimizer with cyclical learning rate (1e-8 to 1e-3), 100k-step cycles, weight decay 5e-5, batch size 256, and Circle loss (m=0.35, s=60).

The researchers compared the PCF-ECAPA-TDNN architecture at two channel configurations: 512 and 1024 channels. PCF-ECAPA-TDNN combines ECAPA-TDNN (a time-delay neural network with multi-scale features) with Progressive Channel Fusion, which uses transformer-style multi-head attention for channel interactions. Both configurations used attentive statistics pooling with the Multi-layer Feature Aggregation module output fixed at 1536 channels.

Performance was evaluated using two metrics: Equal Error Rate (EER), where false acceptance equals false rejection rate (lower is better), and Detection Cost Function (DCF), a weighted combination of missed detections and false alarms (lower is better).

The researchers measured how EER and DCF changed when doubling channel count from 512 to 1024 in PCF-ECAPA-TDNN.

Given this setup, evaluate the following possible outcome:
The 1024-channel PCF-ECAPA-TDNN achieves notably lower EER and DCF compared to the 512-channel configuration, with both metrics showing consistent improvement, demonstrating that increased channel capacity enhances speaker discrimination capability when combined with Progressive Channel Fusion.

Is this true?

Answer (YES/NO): NO